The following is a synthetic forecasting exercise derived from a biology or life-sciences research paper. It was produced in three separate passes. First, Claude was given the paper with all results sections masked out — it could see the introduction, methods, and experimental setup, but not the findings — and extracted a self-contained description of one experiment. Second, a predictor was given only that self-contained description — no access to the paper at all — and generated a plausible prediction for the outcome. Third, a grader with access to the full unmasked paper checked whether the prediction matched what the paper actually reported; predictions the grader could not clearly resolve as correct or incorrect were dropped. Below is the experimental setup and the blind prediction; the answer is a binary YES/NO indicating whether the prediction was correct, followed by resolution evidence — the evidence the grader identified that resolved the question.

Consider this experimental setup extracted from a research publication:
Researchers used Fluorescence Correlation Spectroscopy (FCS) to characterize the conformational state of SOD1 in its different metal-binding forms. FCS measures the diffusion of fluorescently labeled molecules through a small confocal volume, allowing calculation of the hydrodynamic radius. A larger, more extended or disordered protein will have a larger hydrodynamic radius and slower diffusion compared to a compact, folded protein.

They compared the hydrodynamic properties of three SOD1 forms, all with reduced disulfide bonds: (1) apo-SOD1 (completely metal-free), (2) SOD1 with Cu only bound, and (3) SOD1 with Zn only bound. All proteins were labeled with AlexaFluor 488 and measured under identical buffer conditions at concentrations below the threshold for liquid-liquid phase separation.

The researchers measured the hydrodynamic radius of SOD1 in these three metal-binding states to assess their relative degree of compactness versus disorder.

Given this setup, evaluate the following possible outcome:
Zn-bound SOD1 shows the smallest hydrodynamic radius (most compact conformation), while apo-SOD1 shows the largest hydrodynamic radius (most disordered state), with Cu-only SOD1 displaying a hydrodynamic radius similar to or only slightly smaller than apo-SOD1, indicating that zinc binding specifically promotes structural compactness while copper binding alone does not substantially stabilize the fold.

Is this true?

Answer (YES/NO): YES